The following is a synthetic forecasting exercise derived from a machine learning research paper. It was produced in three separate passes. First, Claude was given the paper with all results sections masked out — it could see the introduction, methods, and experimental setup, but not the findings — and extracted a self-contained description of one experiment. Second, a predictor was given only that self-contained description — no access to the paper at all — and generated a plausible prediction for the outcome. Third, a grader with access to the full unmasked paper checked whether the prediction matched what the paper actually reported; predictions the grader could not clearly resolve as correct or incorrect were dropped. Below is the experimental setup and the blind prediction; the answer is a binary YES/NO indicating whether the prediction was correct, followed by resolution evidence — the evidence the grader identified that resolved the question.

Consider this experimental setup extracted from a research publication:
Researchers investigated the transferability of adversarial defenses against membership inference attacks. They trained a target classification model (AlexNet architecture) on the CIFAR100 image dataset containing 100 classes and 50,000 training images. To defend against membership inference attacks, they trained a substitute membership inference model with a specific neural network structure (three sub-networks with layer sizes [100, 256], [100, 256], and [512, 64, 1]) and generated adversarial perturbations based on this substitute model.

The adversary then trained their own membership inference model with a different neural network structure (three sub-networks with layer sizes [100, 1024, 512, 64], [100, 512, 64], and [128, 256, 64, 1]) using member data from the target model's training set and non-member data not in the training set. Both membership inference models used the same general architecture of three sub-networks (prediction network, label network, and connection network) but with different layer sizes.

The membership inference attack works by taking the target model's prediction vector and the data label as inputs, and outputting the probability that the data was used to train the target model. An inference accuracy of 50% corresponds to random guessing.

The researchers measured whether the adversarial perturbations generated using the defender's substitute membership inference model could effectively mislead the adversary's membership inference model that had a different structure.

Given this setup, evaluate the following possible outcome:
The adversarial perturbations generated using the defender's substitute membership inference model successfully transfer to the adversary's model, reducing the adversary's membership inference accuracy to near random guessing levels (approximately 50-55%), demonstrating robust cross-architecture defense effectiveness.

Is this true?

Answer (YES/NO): YES